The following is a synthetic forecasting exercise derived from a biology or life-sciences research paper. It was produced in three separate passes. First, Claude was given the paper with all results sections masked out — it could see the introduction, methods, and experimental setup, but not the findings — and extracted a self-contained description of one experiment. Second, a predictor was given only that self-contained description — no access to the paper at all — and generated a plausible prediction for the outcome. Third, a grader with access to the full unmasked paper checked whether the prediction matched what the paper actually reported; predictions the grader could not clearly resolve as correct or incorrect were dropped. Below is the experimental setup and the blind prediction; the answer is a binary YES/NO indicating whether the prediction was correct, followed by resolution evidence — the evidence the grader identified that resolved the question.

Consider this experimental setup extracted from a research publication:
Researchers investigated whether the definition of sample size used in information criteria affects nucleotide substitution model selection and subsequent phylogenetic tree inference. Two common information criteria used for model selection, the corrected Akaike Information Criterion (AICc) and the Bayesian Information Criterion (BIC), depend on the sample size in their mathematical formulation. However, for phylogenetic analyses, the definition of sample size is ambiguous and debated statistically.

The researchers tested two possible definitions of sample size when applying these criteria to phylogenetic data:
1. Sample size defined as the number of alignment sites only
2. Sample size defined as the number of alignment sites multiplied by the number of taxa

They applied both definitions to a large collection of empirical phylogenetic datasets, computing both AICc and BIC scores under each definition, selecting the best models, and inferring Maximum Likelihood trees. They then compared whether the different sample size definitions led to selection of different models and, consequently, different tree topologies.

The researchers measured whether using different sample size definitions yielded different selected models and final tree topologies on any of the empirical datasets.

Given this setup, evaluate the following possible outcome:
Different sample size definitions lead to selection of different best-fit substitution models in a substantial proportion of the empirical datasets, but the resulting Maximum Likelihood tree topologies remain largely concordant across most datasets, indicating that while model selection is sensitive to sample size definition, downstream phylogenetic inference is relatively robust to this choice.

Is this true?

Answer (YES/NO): YES